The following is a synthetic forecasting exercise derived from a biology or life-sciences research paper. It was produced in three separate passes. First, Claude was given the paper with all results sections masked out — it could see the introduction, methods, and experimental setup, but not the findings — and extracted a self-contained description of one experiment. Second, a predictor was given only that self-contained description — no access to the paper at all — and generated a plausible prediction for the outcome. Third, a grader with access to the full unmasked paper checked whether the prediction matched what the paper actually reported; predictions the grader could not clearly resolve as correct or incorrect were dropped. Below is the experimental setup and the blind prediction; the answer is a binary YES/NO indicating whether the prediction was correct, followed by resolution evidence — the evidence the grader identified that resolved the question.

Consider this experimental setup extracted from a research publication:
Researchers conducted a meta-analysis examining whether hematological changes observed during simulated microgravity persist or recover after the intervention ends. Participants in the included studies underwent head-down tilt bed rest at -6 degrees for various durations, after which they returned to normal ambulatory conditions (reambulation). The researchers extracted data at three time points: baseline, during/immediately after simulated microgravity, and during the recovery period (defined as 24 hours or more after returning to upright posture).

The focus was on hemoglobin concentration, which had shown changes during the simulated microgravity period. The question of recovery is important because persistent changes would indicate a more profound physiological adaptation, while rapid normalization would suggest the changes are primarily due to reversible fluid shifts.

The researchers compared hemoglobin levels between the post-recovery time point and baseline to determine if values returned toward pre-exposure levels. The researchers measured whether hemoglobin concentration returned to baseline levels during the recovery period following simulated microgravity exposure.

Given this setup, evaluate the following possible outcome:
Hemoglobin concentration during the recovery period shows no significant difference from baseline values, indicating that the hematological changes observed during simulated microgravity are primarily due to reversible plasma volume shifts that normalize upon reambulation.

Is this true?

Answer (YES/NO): NO